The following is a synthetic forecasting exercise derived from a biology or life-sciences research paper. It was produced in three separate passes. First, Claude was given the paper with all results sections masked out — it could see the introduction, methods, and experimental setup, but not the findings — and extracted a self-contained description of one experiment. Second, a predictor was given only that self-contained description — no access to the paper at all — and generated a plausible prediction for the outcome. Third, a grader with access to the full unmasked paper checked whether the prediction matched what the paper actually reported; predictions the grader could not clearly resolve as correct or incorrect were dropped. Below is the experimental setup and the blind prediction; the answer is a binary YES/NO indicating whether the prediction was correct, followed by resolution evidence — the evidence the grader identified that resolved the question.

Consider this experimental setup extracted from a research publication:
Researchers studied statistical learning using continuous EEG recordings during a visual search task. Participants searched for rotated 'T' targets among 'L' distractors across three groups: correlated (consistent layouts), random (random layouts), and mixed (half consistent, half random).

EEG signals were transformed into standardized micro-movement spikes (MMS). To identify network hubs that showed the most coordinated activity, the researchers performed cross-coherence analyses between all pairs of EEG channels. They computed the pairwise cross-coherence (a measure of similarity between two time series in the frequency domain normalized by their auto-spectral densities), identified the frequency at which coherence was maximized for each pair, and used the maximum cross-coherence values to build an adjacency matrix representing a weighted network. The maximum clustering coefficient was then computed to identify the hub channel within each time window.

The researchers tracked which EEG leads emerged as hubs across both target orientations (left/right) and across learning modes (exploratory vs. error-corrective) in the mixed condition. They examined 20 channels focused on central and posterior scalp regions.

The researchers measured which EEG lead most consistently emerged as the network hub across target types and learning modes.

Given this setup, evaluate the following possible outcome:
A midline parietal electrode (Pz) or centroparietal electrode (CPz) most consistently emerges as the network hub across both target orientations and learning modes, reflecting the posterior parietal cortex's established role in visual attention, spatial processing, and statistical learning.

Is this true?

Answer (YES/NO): NO